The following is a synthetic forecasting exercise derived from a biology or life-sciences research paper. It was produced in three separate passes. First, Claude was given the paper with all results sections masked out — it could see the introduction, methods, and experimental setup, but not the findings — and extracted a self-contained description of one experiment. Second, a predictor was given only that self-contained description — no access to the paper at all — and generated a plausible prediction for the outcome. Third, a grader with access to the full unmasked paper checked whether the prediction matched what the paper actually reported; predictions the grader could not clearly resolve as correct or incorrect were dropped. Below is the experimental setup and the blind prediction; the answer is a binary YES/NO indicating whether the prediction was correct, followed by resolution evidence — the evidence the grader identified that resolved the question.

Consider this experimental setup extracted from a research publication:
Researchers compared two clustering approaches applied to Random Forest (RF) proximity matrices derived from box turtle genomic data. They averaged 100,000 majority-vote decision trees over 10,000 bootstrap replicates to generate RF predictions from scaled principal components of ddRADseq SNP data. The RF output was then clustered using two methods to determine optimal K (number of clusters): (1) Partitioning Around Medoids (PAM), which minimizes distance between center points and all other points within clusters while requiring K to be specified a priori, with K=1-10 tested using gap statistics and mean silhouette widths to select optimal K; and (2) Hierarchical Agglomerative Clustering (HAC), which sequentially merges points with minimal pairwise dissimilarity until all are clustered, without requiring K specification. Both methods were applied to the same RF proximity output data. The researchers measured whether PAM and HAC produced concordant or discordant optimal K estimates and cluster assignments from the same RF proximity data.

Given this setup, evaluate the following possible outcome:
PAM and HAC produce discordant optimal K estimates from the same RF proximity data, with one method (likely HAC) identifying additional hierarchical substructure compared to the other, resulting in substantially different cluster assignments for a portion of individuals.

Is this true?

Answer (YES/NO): NO